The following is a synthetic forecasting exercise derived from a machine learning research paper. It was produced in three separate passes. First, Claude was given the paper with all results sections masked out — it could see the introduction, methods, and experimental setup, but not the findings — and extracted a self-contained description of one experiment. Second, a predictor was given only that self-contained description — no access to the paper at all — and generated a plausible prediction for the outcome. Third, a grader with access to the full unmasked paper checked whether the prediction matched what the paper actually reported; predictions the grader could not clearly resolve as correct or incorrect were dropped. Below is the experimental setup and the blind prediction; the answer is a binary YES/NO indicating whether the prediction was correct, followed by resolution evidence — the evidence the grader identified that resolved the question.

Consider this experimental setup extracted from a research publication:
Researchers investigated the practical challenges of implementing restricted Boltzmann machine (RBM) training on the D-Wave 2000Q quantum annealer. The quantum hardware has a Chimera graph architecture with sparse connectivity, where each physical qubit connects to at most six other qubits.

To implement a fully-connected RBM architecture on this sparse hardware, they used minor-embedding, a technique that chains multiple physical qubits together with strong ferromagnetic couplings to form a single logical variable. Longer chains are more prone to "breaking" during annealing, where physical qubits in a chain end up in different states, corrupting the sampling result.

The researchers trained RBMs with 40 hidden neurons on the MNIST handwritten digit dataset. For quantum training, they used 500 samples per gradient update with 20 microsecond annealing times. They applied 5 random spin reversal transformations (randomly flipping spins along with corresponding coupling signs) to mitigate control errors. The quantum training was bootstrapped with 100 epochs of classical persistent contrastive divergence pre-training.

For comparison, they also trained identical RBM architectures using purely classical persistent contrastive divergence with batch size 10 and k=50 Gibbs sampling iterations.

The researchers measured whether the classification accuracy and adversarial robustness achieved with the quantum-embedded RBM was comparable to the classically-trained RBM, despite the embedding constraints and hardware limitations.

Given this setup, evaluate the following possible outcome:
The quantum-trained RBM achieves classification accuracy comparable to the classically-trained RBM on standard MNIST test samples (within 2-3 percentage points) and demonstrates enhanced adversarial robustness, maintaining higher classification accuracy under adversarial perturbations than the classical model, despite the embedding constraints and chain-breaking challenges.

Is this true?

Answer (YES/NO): NO